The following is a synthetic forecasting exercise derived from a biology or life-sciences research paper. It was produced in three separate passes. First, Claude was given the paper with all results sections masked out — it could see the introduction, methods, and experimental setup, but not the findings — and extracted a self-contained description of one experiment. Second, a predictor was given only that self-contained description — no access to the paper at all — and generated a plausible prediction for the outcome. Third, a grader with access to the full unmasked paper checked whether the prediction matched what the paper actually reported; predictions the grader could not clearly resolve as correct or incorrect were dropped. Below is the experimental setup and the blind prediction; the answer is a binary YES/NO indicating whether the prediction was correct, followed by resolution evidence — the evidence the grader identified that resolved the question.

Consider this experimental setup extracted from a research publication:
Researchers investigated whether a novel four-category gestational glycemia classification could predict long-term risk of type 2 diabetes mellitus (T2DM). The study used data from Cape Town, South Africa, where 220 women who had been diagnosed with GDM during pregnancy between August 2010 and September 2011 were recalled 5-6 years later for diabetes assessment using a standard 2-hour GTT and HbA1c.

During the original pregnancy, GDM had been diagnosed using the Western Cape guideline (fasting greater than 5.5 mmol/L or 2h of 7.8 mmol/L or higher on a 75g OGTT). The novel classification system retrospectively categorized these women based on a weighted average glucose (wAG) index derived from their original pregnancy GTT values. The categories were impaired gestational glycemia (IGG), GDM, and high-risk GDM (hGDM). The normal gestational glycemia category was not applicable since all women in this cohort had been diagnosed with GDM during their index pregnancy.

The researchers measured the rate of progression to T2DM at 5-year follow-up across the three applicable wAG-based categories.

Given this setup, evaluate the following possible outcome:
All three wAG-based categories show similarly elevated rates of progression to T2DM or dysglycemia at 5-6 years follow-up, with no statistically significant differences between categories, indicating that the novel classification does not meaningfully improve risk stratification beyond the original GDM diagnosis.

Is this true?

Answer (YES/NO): NO